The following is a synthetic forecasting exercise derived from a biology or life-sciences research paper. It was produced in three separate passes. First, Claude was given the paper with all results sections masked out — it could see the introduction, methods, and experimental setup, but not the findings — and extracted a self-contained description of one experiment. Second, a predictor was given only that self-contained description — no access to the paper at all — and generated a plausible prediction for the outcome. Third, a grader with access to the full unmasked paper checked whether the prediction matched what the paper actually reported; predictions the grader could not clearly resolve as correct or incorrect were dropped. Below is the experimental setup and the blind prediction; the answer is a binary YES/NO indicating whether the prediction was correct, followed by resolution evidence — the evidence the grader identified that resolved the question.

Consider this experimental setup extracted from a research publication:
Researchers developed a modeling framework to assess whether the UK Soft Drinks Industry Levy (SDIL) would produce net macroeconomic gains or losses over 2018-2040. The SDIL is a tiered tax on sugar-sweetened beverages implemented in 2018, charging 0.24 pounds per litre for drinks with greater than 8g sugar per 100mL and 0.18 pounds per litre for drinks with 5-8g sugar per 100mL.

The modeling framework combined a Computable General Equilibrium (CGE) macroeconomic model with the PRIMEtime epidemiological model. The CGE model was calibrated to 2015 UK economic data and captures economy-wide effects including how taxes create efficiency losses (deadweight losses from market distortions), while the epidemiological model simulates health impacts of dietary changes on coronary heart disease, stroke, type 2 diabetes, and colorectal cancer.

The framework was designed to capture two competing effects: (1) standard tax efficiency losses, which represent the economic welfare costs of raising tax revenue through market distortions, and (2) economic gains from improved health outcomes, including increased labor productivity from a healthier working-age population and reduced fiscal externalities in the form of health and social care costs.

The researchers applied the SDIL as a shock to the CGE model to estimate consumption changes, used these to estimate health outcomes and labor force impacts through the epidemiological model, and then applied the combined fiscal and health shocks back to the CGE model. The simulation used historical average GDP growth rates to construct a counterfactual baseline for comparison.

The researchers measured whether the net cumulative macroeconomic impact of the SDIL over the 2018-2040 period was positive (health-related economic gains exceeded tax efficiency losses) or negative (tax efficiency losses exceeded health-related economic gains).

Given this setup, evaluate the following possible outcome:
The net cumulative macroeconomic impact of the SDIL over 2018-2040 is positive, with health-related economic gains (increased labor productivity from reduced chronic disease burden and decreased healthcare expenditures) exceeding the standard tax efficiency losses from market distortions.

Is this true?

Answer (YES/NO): NO